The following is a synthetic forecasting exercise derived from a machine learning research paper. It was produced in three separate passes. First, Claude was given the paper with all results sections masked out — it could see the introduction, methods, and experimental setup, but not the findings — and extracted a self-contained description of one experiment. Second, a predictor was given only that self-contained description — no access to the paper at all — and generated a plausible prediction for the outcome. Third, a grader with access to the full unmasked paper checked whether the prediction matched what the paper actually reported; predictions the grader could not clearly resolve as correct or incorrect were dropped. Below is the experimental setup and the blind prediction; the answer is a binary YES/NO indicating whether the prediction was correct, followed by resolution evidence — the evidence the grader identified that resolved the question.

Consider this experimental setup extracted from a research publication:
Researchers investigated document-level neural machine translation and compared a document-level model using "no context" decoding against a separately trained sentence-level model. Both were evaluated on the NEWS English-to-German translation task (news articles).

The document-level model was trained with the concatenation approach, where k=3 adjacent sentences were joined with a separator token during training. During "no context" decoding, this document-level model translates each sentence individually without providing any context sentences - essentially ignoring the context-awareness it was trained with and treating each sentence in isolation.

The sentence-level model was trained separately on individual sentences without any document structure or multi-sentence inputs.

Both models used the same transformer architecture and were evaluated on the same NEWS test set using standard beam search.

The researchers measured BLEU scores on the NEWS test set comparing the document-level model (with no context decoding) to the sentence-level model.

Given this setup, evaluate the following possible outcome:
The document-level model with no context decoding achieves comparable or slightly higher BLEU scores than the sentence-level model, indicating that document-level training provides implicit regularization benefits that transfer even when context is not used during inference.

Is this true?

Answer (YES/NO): YES